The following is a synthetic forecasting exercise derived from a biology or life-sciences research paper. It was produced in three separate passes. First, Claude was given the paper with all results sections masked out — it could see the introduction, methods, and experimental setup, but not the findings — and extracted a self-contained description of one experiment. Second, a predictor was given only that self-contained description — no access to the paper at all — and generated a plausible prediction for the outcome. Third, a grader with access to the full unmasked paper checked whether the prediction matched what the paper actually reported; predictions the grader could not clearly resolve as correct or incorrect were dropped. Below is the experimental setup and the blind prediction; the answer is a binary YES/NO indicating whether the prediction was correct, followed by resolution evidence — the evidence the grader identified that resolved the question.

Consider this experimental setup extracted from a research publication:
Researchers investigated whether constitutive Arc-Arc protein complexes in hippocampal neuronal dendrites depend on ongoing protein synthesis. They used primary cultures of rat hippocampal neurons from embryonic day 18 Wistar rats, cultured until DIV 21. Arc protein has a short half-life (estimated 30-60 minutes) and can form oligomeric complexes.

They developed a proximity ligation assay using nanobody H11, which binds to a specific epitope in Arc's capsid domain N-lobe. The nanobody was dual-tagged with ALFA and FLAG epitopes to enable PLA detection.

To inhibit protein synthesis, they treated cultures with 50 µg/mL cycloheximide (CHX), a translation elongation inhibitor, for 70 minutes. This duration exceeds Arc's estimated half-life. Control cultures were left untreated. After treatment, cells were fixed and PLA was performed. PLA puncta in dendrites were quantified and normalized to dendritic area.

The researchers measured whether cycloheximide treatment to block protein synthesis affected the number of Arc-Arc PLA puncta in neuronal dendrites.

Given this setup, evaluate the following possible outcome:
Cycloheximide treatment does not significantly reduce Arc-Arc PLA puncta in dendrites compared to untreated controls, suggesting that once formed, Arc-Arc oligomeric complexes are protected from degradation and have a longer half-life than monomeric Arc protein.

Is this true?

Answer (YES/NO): YES